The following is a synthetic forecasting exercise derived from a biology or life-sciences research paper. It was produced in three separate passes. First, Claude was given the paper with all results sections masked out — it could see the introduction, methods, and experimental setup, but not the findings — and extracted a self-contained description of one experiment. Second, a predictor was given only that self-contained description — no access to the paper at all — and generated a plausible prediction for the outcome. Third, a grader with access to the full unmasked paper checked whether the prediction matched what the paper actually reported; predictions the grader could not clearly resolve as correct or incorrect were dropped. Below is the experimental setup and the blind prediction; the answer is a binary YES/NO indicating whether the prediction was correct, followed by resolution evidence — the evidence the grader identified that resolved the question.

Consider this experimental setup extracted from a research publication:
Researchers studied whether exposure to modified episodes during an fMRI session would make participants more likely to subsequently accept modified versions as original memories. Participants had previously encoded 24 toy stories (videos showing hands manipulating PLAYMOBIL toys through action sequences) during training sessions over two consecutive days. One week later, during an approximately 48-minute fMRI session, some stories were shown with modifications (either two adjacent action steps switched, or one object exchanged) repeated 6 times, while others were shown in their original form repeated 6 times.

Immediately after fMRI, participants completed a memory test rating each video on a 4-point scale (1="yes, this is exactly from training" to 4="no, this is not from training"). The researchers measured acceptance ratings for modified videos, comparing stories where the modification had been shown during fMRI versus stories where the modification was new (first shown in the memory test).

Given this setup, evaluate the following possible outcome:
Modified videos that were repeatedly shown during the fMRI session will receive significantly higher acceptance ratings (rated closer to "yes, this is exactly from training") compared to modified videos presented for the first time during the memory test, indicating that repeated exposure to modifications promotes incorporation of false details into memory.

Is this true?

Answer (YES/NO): YES